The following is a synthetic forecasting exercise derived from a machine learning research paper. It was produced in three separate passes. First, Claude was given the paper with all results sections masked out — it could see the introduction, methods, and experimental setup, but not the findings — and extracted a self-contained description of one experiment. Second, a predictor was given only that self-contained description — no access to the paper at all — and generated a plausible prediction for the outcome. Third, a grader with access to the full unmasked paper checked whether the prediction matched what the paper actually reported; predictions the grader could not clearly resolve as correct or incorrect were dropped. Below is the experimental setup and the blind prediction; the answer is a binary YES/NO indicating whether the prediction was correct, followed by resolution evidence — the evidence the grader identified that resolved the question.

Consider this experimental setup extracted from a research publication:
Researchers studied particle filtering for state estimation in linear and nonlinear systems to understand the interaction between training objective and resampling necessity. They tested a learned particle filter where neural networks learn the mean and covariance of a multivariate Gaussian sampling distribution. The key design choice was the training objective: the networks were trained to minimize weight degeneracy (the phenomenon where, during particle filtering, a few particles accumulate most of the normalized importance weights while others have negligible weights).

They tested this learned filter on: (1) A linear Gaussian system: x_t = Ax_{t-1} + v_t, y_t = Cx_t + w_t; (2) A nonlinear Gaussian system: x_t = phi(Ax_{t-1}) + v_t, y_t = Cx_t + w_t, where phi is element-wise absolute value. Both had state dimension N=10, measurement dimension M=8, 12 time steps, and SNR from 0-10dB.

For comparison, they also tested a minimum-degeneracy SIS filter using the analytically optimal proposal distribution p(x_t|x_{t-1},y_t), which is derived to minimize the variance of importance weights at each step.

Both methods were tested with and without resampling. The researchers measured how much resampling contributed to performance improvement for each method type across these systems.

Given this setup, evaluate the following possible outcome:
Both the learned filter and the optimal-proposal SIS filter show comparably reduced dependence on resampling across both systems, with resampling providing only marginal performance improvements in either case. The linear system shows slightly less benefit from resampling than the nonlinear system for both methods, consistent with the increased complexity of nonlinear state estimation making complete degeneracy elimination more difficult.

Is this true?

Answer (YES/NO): NO